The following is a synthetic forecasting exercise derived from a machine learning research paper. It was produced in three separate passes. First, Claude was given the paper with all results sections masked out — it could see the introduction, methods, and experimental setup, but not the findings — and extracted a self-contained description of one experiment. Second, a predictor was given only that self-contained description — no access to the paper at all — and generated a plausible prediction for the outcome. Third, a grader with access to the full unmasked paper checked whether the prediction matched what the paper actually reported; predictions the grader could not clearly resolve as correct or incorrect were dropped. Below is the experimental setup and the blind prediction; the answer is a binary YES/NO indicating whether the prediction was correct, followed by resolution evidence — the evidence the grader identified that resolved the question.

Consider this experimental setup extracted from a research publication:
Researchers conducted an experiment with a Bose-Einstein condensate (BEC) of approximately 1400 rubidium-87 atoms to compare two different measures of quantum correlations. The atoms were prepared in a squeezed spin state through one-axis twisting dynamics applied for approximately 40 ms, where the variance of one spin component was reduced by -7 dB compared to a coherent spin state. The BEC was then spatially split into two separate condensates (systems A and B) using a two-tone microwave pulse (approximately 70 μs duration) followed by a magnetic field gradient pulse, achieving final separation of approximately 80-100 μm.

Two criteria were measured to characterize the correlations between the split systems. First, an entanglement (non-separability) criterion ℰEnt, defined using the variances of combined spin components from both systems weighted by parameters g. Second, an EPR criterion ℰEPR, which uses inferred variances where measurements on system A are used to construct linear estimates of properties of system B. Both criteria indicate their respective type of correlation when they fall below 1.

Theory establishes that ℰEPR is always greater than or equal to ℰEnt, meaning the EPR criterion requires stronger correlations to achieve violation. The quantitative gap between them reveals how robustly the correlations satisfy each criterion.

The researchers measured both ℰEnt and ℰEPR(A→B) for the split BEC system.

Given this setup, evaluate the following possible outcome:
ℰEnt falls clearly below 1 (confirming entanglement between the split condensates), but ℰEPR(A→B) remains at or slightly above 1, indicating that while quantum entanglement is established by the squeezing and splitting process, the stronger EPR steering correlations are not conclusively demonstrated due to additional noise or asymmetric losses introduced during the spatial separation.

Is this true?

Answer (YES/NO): NO